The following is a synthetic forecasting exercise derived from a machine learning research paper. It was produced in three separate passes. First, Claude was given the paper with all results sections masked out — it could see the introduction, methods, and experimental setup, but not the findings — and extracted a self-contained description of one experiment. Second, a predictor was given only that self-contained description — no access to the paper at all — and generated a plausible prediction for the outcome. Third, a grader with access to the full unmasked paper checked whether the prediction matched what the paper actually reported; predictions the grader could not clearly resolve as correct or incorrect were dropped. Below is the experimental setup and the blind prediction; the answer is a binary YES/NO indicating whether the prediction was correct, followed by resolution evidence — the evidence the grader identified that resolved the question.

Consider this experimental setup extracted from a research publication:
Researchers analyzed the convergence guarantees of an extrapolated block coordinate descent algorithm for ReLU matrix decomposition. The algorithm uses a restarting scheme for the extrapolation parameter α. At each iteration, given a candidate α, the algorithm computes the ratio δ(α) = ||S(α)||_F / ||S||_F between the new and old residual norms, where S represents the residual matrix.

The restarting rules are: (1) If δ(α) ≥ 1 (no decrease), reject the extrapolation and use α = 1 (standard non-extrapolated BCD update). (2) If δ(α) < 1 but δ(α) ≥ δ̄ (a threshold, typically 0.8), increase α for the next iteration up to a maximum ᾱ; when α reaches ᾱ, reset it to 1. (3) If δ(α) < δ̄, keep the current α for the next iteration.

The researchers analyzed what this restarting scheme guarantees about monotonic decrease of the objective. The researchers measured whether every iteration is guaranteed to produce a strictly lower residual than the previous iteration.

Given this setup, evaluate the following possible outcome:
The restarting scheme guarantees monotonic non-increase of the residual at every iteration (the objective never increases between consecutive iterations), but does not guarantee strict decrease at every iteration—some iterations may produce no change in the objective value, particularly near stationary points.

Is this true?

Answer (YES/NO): NO